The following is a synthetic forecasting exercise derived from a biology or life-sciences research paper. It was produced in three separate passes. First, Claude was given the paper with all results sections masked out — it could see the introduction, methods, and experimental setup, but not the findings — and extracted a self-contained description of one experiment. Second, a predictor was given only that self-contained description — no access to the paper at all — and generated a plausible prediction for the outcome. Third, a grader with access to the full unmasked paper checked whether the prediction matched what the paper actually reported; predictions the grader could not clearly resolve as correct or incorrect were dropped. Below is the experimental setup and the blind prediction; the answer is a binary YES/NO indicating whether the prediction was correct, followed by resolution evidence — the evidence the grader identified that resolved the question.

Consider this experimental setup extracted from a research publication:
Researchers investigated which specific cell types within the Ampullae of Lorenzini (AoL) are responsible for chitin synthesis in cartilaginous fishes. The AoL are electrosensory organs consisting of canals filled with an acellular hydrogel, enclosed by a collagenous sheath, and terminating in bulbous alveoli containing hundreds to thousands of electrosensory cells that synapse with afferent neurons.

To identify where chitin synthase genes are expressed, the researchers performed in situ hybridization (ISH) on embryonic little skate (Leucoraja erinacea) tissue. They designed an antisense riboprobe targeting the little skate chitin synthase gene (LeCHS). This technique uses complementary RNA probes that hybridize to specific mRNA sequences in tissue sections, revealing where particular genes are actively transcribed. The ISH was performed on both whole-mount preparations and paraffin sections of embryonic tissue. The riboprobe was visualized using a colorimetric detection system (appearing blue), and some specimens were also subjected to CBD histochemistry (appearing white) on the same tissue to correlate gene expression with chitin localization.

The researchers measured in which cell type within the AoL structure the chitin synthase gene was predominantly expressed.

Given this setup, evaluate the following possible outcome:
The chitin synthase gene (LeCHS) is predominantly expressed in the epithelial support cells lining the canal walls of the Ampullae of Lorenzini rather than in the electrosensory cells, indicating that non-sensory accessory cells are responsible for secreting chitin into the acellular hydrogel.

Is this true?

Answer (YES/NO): YES